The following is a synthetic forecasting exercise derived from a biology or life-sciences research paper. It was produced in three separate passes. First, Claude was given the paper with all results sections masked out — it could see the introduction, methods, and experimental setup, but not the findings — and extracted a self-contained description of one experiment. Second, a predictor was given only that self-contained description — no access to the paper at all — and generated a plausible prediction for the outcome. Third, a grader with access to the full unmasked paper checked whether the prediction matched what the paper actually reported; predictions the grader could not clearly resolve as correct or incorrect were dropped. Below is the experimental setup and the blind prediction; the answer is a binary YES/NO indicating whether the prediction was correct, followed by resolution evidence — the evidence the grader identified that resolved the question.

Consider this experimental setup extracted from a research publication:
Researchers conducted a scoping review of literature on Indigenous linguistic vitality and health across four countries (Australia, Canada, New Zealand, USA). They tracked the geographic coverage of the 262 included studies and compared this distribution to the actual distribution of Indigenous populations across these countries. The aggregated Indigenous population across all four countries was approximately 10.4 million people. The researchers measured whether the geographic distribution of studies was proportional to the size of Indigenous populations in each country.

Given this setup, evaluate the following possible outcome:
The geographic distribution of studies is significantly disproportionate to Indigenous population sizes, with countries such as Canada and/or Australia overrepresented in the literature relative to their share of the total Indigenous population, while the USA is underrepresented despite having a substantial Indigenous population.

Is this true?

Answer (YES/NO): YES